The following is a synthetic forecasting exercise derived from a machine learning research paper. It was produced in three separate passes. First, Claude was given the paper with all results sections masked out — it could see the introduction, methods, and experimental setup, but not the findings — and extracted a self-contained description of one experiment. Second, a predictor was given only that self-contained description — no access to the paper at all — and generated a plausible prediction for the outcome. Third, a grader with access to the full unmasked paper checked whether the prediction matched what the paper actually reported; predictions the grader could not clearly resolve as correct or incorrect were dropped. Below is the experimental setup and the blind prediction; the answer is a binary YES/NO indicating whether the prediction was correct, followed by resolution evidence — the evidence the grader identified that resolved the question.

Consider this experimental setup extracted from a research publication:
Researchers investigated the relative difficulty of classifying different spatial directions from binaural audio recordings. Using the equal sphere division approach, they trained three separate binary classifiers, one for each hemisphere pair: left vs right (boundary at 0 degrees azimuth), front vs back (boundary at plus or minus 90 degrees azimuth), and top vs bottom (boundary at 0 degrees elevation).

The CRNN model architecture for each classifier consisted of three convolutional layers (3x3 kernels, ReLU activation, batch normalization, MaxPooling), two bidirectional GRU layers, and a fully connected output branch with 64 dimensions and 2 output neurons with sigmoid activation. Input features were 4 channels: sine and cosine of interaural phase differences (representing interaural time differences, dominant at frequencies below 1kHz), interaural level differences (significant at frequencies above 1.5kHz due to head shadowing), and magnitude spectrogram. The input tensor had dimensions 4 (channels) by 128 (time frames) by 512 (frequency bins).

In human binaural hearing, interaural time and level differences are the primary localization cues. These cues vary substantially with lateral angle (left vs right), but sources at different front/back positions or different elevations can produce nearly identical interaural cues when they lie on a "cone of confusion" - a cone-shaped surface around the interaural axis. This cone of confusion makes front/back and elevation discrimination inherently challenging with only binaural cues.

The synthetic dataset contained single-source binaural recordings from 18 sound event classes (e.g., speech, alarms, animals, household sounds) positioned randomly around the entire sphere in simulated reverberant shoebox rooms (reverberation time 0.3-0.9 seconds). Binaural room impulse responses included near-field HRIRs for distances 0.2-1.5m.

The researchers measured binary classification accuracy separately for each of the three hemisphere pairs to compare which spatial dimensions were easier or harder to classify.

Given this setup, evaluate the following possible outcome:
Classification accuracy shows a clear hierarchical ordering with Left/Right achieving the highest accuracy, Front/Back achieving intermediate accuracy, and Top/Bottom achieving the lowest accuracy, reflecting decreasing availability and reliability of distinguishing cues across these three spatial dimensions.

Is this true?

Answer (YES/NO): NO